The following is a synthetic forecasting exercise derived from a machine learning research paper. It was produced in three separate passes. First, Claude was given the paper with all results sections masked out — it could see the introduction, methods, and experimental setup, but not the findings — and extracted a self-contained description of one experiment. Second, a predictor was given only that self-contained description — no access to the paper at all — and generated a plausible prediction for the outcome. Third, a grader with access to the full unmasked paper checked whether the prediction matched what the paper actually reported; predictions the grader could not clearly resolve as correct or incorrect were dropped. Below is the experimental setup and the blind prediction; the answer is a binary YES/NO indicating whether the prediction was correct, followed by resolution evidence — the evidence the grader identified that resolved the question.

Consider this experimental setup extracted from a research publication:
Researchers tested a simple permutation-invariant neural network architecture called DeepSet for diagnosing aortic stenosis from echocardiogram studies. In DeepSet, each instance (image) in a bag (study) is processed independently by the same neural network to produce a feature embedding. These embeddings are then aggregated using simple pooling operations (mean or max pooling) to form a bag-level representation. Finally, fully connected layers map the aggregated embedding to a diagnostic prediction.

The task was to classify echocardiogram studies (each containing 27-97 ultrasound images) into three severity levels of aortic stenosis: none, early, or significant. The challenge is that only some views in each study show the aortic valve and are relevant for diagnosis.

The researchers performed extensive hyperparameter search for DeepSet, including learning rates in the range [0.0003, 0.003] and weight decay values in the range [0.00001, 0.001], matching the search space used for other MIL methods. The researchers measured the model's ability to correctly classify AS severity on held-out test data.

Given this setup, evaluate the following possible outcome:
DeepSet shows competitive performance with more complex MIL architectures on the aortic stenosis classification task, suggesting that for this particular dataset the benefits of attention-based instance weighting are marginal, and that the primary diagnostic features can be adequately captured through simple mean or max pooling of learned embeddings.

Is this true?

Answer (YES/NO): NO